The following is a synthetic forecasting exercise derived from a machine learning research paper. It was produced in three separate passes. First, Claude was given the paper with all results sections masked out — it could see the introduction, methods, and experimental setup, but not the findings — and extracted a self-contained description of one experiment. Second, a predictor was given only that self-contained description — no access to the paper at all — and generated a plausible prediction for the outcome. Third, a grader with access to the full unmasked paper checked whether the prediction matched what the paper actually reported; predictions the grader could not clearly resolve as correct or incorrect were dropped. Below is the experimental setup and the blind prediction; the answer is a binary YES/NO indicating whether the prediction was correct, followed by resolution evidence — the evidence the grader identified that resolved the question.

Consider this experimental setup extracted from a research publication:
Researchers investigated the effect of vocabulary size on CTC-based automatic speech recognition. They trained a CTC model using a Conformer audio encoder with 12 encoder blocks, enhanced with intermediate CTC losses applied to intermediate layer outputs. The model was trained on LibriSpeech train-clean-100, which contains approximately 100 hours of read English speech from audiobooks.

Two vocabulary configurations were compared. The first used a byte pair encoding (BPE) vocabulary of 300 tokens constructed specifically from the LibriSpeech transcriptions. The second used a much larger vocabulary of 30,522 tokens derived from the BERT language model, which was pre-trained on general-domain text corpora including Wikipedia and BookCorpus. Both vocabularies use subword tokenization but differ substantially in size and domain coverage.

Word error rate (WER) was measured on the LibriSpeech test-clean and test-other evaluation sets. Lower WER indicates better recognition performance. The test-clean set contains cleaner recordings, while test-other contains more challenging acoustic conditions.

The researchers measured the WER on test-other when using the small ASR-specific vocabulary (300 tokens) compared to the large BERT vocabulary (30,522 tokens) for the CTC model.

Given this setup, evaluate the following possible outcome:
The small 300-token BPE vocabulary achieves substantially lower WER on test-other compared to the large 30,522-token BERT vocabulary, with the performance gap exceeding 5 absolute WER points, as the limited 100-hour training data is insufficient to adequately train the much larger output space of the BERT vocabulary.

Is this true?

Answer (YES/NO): NO